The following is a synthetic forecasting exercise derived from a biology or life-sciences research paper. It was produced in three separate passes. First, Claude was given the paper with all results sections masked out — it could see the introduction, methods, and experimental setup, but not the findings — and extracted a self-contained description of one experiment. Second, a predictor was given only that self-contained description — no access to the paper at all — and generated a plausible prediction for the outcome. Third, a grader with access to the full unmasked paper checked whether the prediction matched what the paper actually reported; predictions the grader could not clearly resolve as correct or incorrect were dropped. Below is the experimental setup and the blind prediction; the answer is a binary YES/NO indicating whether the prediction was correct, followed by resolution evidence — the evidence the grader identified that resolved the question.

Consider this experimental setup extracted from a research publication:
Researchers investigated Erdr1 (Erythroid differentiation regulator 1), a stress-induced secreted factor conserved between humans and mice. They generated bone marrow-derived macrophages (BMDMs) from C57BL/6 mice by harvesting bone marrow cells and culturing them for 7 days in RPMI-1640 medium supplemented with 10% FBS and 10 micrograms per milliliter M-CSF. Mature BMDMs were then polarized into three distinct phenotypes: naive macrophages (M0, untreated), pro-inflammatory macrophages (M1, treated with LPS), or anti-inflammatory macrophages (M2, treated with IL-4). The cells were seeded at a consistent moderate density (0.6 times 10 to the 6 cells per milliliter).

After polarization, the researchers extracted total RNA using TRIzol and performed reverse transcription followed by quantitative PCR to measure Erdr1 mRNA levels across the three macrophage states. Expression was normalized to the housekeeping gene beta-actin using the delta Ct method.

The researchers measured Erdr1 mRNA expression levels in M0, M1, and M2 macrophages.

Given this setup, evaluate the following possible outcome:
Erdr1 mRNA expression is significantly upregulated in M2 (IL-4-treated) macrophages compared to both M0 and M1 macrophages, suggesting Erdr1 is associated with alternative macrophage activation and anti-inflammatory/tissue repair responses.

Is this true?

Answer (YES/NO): YES